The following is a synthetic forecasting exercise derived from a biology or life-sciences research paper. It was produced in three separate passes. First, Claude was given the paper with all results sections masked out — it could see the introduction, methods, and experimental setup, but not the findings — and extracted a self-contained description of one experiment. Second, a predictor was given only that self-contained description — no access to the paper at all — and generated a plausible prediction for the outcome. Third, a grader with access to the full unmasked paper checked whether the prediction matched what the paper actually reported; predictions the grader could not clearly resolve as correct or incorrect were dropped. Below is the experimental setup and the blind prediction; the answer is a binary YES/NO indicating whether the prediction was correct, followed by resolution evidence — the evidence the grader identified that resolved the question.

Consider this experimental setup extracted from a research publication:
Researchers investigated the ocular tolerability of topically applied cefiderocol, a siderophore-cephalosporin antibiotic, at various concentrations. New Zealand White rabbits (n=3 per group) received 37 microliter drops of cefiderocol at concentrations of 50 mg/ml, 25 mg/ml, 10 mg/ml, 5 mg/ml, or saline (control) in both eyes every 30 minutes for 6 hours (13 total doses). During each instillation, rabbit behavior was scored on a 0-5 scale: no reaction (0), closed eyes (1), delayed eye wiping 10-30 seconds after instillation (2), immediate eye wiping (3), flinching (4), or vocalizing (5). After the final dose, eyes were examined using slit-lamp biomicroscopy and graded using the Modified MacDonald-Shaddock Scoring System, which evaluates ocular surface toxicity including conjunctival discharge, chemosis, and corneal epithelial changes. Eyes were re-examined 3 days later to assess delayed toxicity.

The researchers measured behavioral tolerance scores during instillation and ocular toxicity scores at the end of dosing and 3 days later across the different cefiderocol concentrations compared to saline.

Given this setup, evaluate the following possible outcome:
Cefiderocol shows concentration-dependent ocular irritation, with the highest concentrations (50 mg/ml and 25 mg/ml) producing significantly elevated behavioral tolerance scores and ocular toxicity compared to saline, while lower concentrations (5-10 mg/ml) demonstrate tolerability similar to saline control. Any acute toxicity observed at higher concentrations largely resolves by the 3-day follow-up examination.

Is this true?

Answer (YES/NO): NO